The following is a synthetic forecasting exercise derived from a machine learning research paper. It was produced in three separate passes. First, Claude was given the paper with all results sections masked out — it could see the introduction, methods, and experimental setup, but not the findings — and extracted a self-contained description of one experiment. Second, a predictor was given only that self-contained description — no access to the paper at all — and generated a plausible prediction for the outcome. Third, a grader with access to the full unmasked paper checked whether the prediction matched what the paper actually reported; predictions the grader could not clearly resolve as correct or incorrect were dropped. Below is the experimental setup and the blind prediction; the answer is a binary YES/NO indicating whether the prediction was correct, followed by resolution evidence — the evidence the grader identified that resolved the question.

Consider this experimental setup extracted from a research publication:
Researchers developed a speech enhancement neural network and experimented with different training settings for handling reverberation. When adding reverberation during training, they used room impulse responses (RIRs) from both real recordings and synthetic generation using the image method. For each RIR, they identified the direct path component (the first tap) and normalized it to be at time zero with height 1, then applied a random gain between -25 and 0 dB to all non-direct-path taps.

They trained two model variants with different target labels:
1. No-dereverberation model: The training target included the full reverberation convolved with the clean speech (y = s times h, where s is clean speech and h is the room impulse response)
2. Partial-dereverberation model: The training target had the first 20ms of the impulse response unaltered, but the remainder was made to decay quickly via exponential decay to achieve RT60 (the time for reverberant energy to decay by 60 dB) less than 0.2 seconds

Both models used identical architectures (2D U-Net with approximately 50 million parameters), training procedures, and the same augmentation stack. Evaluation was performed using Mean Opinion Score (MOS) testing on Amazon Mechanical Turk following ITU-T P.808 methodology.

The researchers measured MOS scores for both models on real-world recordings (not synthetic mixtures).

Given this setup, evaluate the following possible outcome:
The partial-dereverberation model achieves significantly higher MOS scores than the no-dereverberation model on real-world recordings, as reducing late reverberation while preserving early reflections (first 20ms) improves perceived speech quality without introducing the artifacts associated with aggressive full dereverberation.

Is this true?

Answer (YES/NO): NO